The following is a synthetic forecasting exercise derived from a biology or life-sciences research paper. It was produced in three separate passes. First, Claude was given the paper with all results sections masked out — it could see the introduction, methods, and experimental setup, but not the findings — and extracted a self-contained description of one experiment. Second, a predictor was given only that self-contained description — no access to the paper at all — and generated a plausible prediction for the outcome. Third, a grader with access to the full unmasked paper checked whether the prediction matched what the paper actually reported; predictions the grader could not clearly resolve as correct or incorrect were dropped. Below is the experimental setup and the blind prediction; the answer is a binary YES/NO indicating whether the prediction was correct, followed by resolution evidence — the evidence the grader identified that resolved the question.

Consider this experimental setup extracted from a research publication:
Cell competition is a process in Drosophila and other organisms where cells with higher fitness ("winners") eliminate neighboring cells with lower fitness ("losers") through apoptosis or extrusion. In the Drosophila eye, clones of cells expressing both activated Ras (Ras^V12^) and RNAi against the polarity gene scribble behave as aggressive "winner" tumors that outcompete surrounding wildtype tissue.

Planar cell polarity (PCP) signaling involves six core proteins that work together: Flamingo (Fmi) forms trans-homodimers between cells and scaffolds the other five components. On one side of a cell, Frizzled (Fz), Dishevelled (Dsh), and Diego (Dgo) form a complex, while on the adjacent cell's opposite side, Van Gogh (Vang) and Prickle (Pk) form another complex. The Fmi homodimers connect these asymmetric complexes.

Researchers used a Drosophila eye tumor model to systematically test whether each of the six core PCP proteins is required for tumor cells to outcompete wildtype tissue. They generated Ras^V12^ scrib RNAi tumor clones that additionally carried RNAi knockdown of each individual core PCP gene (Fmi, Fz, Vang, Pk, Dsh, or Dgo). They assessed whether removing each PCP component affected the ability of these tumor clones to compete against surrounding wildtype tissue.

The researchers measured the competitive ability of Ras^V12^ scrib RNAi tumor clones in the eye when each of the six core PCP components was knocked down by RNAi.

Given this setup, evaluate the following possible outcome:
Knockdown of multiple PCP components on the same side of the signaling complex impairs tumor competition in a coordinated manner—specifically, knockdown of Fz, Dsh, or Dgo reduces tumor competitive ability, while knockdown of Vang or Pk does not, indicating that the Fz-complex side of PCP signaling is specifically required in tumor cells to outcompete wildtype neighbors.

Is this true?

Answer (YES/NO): NO